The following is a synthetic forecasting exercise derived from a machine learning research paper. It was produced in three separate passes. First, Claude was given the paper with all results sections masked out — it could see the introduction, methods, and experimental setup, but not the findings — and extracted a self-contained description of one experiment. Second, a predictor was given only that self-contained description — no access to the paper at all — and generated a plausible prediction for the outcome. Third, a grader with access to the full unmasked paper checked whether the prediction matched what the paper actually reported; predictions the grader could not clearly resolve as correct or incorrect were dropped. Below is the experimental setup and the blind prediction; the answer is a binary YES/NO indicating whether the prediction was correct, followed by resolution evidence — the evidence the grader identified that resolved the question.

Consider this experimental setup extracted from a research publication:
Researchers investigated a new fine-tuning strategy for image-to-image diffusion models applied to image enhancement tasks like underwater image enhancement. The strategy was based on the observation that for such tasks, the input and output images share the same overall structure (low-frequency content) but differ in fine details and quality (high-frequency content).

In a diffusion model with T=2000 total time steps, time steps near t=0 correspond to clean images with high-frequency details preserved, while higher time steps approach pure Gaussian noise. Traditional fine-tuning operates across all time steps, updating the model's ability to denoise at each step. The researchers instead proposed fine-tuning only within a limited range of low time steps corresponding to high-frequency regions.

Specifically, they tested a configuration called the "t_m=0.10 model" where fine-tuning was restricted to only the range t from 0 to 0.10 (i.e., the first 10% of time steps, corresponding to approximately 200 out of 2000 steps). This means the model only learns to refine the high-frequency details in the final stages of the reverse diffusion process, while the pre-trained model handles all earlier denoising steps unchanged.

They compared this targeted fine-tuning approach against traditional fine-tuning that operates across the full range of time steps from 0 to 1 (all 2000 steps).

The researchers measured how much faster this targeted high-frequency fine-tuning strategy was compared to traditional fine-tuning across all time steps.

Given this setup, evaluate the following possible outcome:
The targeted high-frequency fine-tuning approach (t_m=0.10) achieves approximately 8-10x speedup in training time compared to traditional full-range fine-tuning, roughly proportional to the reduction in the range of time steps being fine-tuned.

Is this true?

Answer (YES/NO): YES